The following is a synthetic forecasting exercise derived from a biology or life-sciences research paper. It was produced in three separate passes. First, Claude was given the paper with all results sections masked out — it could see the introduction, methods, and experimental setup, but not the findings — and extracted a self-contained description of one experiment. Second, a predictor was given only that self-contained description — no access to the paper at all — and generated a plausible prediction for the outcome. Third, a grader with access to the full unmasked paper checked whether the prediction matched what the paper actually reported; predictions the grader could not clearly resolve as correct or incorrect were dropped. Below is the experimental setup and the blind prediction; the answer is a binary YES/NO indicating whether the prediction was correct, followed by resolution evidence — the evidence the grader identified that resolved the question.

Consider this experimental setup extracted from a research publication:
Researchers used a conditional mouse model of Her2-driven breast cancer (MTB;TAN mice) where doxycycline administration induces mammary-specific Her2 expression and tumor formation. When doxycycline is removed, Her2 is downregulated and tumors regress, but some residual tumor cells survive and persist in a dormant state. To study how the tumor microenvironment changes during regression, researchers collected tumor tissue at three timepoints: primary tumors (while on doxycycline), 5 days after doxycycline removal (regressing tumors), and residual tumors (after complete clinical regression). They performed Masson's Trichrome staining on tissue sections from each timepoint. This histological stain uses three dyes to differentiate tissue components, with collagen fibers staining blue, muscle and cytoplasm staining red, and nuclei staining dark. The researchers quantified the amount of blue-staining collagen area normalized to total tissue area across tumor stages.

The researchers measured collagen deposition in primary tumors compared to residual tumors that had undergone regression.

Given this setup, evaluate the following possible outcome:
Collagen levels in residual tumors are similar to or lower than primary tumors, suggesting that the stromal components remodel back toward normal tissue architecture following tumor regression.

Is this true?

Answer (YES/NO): NO